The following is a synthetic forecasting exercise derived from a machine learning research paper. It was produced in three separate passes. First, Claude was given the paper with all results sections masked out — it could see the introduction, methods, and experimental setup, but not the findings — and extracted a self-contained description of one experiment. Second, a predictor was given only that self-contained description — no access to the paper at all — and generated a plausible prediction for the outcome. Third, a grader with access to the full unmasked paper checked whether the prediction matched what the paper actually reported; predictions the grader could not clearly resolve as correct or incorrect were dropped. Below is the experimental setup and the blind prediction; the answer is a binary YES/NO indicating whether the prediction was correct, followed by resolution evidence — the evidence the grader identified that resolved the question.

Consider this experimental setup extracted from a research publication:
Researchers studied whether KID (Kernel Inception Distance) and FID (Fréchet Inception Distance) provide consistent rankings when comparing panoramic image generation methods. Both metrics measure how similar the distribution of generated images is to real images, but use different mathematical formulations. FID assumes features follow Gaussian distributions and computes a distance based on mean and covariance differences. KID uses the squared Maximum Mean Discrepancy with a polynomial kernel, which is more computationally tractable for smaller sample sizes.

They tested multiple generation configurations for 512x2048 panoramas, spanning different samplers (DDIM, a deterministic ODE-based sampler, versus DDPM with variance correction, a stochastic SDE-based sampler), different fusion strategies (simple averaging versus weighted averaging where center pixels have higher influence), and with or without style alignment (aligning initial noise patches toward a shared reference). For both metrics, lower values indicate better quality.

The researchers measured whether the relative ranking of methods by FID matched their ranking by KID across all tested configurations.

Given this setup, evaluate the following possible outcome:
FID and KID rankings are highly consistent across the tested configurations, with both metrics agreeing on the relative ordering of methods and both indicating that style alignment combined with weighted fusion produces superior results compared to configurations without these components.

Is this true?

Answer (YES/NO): YES